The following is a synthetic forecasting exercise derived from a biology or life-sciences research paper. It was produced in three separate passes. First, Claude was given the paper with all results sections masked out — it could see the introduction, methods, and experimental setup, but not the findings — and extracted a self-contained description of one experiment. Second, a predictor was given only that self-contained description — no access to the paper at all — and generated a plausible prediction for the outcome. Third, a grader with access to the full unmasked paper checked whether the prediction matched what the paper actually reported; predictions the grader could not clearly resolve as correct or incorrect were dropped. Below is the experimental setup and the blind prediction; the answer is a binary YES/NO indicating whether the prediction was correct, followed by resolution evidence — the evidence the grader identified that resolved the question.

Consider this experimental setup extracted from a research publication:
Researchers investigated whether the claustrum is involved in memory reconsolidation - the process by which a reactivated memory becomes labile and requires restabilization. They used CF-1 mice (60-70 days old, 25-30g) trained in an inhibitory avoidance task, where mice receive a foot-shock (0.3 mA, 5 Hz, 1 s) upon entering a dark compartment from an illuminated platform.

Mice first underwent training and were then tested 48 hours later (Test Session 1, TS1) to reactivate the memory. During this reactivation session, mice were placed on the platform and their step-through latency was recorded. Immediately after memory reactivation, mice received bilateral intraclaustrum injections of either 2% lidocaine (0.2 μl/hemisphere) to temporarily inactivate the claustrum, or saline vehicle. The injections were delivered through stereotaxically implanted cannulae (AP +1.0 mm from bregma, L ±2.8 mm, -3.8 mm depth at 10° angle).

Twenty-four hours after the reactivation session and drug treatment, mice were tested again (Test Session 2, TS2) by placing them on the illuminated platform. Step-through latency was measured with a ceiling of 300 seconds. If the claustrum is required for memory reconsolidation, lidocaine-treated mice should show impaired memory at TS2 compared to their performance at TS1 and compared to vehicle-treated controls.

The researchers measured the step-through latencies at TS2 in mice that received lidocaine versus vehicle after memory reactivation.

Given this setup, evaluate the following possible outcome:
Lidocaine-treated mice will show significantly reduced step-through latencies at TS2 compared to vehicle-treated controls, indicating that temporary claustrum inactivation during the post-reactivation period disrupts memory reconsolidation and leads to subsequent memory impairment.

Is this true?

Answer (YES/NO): YES